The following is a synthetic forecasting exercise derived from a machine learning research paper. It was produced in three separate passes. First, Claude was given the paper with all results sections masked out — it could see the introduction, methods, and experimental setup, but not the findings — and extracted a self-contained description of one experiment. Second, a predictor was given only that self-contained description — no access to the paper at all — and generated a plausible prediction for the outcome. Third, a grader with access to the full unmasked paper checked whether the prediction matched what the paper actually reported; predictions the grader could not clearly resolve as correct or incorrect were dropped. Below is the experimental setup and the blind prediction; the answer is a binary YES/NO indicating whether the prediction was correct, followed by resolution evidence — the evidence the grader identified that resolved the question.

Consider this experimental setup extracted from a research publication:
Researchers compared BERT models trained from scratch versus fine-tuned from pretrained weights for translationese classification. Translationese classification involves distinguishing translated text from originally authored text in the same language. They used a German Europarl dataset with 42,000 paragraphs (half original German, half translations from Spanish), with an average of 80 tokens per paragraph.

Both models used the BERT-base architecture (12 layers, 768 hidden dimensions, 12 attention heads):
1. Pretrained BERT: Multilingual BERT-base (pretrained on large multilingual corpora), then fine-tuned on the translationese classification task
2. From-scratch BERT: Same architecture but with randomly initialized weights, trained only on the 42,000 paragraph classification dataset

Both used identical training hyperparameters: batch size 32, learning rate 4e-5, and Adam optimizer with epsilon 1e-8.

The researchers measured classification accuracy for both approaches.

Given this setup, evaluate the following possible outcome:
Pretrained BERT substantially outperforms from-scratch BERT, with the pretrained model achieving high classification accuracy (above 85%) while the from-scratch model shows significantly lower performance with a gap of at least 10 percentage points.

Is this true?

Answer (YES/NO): NO